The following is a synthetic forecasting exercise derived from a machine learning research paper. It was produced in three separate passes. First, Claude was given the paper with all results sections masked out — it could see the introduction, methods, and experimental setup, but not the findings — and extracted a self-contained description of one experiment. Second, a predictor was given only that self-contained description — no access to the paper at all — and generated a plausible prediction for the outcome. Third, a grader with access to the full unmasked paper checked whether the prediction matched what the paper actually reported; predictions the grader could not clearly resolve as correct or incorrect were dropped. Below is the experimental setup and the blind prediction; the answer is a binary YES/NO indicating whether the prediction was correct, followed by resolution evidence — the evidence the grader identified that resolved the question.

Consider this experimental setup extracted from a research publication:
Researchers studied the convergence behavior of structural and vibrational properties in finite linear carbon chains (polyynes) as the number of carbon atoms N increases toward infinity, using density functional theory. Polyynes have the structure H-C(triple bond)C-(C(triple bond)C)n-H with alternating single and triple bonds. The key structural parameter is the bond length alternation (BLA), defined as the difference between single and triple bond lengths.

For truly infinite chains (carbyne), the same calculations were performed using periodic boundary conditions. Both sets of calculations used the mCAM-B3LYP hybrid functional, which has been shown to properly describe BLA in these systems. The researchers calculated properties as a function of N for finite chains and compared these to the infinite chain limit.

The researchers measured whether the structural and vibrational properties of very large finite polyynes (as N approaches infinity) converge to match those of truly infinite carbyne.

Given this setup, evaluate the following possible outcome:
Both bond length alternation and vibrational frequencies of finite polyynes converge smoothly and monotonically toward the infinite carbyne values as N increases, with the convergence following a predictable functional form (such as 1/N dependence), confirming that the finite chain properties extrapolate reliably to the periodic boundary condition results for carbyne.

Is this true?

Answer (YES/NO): NO